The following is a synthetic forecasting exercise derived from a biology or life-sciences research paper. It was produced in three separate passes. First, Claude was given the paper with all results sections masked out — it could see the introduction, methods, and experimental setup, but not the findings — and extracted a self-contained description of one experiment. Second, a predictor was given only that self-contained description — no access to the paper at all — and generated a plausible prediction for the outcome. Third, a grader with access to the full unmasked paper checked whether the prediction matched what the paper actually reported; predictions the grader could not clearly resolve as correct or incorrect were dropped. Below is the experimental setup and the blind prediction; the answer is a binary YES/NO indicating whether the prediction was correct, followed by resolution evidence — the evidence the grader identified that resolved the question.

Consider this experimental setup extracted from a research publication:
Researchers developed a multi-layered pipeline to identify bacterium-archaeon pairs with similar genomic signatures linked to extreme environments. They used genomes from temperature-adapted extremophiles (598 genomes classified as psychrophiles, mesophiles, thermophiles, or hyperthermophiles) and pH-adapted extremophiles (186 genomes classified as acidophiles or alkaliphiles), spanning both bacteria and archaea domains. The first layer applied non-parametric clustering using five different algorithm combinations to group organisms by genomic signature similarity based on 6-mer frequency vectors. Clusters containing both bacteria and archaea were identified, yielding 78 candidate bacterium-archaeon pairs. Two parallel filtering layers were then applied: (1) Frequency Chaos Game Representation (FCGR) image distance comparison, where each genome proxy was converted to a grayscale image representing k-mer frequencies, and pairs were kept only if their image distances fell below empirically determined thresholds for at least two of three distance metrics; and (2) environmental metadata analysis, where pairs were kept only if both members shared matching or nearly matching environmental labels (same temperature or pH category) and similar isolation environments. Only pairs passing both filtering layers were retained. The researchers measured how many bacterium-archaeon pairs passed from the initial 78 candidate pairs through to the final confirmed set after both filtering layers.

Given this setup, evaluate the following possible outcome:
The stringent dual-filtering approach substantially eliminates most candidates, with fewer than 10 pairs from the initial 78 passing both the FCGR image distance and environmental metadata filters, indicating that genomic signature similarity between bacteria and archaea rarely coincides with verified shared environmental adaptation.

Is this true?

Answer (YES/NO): NO